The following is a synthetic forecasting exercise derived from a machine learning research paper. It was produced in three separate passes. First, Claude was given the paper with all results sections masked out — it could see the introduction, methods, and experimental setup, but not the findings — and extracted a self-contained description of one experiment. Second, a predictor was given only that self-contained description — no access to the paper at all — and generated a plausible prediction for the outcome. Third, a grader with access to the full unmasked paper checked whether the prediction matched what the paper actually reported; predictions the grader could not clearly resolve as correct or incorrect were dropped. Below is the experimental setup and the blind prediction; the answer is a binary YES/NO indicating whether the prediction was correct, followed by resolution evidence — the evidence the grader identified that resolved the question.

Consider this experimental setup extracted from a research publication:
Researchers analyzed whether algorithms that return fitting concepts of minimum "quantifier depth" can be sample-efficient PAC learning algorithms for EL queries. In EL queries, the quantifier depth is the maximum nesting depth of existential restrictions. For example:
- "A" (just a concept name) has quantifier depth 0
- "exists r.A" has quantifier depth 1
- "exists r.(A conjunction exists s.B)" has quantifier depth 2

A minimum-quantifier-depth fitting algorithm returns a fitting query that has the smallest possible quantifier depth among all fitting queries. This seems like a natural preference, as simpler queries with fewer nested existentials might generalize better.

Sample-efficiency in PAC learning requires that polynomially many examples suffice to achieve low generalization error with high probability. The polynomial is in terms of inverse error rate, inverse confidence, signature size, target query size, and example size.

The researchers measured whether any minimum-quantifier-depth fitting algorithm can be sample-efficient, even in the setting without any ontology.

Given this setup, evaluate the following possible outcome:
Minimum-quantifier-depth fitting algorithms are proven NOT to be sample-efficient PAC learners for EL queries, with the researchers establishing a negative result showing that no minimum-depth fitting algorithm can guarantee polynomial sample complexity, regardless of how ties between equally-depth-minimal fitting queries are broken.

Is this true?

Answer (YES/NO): YES